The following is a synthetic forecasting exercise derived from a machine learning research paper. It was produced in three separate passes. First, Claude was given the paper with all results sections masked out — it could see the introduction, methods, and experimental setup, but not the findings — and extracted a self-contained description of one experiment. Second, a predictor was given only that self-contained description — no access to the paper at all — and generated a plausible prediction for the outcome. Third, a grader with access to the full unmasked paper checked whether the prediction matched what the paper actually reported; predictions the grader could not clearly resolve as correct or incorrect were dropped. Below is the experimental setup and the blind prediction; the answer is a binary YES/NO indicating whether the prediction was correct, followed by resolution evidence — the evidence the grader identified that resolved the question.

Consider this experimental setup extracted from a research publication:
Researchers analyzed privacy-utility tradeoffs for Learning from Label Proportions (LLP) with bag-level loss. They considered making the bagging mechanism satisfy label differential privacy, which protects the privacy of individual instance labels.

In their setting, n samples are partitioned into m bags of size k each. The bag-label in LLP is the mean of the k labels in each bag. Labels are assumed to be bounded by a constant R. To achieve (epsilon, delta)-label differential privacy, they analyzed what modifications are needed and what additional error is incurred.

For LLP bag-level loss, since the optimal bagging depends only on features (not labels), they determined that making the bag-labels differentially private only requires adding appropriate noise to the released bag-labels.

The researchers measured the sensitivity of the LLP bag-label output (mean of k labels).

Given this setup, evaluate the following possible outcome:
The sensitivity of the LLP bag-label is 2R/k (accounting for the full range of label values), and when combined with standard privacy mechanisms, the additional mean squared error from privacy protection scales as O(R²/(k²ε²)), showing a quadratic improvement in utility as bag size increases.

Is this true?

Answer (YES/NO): YES